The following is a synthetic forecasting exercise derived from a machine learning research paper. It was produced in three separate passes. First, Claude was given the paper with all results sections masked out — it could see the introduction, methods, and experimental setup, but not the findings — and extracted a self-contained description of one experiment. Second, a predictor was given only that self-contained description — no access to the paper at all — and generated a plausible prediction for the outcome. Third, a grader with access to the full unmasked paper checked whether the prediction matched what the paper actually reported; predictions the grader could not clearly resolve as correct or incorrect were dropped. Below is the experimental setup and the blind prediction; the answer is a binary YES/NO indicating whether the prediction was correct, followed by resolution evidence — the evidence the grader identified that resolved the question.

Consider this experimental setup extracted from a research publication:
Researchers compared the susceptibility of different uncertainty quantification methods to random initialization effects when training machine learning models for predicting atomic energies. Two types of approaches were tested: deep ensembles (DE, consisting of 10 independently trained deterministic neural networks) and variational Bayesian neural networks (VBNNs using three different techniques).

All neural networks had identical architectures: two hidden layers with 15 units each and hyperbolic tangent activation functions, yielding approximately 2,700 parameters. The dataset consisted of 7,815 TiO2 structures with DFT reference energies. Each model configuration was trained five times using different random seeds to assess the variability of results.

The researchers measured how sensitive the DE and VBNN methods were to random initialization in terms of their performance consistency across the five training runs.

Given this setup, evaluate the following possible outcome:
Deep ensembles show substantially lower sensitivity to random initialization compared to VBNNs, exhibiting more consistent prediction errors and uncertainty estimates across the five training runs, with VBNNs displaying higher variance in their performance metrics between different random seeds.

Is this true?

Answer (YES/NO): YES